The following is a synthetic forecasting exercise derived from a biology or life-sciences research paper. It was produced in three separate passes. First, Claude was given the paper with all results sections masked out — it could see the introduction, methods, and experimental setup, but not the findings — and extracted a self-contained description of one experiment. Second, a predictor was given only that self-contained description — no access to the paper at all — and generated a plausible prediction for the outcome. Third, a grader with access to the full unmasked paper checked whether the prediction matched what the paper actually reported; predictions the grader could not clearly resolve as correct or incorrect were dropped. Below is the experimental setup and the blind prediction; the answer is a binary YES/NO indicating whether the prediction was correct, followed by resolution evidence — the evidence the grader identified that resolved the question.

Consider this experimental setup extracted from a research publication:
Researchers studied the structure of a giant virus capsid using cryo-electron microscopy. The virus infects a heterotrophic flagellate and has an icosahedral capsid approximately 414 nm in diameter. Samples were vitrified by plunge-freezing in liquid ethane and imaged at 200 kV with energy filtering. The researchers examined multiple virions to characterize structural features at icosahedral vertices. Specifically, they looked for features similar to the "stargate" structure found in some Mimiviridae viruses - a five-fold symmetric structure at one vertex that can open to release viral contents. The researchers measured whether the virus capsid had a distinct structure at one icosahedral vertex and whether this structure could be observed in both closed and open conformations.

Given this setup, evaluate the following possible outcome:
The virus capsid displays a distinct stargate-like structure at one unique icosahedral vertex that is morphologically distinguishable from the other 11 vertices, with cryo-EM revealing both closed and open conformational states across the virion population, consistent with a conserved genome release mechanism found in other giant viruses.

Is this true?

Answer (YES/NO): NO